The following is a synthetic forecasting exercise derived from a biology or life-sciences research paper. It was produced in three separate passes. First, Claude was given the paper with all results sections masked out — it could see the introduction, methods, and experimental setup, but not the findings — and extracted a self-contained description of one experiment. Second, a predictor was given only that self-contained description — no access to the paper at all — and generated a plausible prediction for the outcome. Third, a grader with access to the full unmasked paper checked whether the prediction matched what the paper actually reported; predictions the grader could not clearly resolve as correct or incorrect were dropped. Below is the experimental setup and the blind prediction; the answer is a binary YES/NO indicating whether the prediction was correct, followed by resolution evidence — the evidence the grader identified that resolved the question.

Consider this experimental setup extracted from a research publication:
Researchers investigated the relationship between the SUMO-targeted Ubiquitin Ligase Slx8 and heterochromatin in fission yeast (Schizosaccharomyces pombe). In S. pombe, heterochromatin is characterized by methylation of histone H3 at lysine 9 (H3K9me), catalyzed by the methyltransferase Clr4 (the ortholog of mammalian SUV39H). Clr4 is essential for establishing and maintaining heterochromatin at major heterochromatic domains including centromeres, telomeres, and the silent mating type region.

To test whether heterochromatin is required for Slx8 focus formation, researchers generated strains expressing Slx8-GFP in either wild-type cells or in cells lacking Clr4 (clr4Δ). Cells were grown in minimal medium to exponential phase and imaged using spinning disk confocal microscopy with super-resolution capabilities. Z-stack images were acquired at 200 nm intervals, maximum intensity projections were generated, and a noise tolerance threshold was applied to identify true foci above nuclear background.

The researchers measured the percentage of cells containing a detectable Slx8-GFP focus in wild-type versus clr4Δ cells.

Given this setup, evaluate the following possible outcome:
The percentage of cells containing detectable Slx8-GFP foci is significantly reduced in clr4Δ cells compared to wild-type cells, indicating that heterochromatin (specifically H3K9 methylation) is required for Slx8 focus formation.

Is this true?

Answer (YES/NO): YES